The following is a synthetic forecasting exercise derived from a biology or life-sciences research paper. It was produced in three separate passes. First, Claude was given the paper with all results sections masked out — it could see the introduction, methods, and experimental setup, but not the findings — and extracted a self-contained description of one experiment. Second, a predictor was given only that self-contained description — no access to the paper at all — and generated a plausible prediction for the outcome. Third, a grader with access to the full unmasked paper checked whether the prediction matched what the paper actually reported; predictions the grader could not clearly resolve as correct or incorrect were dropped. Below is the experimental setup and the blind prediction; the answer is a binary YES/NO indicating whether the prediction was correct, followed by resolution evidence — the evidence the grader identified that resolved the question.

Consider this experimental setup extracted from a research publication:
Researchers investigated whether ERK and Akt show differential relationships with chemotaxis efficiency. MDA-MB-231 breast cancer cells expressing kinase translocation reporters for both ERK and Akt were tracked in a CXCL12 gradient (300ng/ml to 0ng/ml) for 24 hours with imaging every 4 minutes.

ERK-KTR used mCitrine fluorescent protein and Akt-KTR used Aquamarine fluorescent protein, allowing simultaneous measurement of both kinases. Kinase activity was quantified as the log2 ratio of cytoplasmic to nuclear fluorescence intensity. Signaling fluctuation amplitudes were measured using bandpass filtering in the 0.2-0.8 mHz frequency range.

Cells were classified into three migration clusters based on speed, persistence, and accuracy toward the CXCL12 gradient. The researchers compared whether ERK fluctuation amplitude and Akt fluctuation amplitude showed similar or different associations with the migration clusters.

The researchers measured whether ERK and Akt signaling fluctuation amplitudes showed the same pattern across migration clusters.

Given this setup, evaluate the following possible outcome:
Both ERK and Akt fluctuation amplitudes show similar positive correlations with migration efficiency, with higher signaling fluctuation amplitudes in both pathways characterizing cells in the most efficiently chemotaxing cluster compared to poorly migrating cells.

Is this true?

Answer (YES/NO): YES